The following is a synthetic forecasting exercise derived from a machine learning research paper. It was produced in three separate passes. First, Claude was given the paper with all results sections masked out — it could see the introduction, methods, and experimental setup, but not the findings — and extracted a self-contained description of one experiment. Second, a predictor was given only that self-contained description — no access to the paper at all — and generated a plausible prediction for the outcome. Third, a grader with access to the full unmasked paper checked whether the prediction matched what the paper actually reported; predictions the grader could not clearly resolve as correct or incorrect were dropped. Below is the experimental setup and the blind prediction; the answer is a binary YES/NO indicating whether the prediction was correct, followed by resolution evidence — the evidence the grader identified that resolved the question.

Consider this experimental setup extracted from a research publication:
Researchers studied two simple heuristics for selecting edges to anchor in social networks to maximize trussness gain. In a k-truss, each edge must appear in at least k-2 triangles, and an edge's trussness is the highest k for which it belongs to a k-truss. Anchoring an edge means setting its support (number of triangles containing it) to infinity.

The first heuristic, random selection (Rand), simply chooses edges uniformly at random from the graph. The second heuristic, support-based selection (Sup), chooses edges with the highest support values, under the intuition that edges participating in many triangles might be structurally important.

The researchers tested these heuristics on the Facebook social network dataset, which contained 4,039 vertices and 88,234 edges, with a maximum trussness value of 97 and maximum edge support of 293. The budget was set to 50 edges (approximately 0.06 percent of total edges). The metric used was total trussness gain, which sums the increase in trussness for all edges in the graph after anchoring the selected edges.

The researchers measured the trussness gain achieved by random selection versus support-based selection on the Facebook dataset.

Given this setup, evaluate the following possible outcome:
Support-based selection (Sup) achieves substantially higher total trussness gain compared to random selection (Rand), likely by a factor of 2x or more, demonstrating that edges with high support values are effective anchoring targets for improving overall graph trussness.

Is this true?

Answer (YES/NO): NO